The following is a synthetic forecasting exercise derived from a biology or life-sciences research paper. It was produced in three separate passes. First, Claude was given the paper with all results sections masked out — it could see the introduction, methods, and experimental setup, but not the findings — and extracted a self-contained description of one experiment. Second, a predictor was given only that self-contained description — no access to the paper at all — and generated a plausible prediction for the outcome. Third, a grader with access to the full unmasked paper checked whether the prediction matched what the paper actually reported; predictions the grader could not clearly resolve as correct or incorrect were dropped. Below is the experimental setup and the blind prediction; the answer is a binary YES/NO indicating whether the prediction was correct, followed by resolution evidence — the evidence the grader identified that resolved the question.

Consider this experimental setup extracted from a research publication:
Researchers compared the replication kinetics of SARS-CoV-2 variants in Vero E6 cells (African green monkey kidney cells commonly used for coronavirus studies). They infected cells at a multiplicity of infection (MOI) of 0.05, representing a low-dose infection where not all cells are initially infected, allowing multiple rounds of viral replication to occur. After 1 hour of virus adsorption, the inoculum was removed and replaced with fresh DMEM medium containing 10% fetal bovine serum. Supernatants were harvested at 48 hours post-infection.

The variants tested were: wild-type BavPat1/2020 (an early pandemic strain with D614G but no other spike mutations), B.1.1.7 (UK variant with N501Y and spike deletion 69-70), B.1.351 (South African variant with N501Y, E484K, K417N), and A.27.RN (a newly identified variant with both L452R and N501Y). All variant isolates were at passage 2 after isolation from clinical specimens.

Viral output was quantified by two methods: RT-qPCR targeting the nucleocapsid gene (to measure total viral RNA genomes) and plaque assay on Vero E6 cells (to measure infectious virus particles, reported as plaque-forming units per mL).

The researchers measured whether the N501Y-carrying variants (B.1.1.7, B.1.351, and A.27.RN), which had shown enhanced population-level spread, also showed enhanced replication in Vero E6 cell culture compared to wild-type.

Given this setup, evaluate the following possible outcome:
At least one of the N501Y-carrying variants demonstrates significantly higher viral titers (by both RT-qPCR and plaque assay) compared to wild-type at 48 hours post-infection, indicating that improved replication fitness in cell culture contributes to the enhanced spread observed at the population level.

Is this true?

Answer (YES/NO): NO